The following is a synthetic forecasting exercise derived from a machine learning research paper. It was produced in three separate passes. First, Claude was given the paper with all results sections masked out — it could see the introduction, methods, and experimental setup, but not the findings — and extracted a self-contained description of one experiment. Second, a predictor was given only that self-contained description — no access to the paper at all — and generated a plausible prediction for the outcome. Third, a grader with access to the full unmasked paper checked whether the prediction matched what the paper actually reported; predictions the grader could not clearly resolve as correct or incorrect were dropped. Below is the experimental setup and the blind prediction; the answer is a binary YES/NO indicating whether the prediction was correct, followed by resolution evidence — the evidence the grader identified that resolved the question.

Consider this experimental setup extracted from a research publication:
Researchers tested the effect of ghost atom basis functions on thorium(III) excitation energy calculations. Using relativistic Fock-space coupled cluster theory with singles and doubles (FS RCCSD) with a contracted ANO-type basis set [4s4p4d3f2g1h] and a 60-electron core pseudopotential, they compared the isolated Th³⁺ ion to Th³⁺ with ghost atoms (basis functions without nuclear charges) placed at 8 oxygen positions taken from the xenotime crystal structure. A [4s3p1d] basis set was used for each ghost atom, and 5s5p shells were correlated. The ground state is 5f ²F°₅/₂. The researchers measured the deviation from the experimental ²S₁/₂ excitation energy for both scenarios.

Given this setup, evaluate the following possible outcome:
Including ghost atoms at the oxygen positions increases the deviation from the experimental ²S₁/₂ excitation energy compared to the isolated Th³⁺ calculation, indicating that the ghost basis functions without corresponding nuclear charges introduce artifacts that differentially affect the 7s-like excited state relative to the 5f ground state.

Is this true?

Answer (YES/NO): NO